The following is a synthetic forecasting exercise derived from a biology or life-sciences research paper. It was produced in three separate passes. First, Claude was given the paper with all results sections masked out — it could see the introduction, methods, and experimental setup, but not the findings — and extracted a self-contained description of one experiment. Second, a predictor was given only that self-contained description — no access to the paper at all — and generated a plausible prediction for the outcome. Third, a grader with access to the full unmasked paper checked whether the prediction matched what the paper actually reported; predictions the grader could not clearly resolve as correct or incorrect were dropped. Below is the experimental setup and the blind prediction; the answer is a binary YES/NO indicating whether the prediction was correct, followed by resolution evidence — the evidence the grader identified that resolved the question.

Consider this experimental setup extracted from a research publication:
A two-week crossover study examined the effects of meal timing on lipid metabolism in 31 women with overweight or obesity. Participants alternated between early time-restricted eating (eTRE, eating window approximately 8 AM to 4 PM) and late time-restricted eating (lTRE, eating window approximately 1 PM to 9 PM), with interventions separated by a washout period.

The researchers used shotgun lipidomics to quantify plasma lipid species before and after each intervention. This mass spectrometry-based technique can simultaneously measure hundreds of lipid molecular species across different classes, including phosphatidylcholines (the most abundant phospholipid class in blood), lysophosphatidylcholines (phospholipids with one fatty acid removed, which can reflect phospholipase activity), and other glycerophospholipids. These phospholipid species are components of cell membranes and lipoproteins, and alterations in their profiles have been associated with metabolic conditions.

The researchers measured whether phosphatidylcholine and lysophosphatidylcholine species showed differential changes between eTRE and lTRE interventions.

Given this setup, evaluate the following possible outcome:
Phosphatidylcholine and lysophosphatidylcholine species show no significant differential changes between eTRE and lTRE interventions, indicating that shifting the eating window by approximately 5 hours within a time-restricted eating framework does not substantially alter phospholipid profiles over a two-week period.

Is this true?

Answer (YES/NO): NO